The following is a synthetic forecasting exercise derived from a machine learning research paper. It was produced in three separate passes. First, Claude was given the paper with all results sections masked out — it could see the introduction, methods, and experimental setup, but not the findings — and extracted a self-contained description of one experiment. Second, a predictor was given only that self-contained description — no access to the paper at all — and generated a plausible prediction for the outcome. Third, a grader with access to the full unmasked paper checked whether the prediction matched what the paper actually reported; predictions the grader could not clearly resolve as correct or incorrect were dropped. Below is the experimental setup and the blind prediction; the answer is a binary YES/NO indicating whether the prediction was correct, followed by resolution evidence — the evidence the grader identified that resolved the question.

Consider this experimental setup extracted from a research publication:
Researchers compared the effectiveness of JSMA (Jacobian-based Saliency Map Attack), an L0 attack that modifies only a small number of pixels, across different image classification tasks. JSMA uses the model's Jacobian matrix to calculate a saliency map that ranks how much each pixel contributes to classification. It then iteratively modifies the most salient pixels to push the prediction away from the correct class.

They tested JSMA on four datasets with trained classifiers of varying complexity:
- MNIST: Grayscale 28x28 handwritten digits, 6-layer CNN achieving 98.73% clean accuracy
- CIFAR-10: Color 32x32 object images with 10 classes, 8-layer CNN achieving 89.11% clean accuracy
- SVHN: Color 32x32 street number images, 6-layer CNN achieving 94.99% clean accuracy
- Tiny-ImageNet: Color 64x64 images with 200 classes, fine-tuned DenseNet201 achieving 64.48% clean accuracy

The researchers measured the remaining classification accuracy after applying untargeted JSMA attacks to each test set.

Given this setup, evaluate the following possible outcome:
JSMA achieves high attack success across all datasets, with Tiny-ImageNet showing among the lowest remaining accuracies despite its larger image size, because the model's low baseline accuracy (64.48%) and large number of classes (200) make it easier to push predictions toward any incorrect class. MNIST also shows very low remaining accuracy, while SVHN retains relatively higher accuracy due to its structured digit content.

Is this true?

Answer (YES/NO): NO